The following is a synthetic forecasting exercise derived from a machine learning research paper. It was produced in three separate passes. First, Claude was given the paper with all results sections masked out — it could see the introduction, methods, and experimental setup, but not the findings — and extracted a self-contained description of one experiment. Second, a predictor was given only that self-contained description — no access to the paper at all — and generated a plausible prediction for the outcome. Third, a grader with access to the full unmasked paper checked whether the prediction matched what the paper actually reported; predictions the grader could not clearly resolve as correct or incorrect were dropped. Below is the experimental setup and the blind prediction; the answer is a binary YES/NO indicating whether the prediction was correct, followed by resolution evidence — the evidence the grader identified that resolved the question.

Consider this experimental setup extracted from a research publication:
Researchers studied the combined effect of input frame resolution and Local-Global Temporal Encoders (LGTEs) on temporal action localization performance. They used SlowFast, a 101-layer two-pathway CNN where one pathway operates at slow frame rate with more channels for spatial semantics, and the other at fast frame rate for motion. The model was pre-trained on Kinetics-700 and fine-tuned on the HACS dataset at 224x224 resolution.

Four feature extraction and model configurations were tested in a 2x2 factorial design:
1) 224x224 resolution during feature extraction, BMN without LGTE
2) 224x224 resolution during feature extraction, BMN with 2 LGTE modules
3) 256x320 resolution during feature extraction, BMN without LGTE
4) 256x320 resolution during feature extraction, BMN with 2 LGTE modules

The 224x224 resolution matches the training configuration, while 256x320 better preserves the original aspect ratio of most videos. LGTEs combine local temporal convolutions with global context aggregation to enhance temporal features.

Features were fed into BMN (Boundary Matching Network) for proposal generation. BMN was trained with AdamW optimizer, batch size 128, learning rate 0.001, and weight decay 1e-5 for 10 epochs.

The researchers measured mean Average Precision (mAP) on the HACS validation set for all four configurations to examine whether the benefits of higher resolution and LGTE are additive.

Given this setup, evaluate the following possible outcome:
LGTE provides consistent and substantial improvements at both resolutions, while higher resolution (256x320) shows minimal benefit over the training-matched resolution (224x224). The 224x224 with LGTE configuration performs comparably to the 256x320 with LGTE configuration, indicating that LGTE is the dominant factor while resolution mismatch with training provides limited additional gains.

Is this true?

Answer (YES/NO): NO